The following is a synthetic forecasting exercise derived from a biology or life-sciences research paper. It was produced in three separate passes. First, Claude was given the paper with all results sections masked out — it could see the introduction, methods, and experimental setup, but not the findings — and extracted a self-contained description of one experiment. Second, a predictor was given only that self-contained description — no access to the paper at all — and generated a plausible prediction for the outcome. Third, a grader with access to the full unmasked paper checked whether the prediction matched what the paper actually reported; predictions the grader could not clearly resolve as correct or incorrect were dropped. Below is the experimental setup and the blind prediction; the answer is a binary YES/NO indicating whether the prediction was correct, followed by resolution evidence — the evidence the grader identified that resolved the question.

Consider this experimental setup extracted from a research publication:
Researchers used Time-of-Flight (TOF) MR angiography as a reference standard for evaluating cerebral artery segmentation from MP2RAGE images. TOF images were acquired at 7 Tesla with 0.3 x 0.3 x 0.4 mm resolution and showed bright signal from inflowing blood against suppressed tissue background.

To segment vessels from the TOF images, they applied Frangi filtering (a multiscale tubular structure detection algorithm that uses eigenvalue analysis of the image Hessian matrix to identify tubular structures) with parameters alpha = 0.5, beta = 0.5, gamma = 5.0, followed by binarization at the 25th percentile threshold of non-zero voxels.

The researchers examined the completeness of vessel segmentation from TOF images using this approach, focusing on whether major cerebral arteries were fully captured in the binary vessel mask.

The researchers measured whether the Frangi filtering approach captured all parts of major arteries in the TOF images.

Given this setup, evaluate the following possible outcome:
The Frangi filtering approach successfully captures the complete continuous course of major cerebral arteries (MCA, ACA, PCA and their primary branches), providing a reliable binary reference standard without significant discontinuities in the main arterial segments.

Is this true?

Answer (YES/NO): NO